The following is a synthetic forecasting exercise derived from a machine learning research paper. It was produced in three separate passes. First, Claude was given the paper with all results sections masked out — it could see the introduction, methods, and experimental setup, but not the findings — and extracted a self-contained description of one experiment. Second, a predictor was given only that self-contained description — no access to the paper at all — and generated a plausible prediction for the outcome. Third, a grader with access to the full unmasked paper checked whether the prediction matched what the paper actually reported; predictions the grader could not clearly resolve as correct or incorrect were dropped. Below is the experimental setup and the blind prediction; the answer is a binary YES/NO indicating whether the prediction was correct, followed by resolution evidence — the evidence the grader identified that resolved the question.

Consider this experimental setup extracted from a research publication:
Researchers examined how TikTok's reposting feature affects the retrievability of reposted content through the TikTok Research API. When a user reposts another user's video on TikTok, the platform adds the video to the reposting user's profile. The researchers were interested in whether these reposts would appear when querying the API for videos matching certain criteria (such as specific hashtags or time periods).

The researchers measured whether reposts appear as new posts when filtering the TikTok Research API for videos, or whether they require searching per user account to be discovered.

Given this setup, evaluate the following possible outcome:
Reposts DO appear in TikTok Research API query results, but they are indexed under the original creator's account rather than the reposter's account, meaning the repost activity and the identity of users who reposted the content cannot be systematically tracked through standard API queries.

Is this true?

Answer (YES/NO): NO